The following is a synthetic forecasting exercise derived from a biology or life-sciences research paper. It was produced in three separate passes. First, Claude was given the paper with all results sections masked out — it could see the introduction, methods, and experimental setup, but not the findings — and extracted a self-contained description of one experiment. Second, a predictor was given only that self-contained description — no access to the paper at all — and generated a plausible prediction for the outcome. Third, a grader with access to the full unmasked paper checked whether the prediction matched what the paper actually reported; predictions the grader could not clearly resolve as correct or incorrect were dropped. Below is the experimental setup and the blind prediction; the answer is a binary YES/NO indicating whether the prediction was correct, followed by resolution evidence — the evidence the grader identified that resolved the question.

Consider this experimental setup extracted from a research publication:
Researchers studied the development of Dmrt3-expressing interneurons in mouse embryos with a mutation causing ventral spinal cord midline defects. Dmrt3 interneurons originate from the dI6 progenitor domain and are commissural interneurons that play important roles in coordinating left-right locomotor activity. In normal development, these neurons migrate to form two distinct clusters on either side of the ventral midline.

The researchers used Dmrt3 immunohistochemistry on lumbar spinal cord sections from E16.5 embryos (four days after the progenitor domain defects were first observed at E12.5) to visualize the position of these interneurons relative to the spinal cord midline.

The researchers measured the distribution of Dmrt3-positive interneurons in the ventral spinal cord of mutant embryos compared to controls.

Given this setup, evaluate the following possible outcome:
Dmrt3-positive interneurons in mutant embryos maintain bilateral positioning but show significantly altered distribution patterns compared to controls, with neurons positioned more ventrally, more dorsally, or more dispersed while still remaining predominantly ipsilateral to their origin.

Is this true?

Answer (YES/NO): NO